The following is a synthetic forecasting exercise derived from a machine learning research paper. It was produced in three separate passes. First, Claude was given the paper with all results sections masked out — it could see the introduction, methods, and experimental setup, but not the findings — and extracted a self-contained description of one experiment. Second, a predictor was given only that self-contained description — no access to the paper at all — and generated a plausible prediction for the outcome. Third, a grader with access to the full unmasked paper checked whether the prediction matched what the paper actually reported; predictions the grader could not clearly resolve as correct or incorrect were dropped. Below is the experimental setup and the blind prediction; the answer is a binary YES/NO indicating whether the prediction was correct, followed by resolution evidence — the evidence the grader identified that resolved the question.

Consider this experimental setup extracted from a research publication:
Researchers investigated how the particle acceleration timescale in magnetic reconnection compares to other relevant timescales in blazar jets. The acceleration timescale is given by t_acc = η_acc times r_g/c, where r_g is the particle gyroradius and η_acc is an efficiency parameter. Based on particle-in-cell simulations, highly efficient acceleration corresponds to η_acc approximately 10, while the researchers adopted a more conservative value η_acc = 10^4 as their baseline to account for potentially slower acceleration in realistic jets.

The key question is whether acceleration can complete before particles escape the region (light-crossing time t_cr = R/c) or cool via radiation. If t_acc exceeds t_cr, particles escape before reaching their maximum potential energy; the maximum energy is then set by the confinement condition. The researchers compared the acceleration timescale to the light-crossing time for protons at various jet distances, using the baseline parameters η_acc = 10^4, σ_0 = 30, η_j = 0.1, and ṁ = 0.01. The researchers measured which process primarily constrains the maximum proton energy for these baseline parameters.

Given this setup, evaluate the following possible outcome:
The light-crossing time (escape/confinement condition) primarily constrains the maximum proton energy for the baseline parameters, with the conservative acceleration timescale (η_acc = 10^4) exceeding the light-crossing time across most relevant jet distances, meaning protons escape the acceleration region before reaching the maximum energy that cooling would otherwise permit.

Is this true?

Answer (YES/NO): YES